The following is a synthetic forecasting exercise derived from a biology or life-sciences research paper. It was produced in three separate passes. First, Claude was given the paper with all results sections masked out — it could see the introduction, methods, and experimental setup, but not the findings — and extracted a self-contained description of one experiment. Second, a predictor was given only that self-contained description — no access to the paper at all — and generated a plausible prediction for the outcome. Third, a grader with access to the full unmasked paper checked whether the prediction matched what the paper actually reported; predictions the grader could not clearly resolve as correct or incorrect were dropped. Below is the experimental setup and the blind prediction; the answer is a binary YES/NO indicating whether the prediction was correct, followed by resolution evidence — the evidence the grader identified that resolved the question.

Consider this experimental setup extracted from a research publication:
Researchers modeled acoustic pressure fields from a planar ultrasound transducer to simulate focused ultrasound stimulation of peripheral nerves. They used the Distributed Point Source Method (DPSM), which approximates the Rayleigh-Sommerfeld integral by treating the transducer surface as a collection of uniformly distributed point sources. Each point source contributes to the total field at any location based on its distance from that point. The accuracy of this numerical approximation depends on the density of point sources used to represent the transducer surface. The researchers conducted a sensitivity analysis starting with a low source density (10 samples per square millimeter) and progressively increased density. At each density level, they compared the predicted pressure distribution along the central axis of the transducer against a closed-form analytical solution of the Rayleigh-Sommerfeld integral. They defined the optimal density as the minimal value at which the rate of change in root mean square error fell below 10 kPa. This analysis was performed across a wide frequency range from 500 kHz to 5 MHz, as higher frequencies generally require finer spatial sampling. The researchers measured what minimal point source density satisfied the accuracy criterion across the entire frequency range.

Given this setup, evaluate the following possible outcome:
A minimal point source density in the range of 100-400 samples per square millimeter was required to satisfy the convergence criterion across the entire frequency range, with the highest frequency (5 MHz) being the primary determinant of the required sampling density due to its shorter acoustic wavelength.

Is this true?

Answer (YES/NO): YES